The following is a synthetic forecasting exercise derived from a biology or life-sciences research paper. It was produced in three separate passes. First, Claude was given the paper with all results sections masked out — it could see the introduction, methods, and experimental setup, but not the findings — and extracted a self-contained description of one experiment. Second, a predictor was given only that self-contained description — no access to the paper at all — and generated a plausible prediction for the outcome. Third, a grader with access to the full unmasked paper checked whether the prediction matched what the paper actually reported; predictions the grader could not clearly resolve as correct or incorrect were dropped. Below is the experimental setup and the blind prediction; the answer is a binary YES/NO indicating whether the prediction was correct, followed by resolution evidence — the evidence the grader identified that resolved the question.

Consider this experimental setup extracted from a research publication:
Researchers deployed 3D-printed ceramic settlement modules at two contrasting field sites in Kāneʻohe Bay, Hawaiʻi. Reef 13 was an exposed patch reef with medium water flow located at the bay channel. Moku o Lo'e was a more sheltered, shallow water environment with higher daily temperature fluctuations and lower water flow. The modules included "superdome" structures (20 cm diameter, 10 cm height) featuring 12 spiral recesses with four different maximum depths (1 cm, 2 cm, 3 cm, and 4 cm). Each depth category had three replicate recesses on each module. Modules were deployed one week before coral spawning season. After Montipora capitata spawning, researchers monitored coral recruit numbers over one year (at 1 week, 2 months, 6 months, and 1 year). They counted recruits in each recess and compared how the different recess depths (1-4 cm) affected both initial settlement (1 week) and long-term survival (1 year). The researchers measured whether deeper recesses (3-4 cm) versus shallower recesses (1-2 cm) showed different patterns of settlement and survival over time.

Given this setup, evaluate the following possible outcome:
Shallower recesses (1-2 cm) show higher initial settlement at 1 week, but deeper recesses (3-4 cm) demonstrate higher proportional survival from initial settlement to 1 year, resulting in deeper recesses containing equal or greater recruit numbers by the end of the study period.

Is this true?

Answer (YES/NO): NO